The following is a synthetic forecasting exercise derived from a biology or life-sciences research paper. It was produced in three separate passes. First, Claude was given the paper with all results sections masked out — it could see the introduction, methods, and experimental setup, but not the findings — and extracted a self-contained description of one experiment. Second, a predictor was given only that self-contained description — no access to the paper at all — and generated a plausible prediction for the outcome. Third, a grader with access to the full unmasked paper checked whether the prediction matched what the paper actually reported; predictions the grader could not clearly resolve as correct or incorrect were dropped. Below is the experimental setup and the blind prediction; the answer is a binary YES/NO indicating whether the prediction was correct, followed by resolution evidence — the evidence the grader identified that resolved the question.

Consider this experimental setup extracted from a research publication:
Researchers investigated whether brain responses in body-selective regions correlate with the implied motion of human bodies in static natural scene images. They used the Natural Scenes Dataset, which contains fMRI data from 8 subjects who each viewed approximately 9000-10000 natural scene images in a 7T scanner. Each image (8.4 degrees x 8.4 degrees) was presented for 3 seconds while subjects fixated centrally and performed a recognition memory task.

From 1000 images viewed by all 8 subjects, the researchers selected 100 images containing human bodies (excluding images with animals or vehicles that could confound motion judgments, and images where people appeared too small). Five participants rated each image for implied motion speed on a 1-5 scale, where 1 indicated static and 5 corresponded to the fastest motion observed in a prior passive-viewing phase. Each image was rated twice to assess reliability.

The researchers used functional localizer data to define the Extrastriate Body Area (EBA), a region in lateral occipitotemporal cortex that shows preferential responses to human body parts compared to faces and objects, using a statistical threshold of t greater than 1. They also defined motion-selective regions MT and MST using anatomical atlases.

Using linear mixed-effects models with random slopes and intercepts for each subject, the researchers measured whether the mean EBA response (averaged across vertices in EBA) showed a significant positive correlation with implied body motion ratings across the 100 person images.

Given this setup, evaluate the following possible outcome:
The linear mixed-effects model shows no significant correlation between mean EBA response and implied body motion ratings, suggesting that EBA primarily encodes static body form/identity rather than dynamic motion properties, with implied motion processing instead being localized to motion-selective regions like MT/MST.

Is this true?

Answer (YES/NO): NO